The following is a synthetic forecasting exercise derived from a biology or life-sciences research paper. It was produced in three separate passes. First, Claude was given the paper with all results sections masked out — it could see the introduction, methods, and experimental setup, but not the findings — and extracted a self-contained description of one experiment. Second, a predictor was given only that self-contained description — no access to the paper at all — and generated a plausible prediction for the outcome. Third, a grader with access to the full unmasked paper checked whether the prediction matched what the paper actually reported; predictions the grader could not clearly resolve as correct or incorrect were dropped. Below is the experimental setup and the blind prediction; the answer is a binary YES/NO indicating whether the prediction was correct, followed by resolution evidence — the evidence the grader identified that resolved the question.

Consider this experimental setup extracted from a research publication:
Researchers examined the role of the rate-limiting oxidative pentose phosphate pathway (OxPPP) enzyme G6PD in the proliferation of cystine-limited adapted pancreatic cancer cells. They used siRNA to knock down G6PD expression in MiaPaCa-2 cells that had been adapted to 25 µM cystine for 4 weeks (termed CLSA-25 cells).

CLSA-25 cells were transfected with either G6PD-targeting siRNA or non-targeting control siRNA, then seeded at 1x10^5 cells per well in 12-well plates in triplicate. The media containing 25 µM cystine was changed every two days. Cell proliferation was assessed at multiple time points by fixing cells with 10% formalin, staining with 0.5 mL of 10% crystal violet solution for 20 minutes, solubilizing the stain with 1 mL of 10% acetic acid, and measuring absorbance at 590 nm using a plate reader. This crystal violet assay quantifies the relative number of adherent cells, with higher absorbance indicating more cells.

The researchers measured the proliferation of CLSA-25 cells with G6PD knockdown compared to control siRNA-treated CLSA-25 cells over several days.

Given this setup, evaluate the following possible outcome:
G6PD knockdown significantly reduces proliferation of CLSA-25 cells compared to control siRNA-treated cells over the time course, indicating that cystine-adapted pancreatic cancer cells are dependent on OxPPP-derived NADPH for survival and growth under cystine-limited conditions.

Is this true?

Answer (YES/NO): YES